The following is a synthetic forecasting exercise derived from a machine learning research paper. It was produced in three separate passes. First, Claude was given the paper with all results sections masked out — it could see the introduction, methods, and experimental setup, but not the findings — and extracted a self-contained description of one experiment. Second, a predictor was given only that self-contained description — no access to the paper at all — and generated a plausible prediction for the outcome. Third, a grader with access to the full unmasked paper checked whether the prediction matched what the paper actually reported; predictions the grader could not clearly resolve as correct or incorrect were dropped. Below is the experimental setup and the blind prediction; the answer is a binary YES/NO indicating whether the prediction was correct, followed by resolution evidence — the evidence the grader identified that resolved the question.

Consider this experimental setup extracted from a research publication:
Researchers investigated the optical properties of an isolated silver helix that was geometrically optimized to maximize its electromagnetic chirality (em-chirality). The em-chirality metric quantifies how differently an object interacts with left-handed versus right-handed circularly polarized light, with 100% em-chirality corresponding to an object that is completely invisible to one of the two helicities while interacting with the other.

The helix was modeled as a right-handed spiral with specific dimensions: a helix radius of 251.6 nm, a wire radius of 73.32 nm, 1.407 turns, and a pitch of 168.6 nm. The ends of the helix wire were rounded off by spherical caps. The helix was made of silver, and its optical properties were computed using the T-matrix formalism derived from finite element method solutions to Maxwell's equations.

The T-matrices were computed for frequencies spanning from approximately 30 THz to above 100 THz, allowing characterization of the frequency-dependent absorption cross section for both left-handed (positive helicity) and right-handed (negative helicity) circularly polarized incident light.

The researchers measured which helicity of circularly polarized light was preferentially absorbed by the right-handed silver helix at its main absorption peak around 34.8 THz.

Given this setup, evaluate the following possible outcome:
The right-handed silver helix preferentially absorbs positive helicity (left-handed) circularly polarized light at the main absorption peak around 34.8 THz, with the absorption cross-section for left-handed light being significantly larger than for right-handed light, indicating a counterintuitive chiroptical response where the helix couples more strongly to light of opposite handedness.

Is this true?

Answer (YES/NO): YES